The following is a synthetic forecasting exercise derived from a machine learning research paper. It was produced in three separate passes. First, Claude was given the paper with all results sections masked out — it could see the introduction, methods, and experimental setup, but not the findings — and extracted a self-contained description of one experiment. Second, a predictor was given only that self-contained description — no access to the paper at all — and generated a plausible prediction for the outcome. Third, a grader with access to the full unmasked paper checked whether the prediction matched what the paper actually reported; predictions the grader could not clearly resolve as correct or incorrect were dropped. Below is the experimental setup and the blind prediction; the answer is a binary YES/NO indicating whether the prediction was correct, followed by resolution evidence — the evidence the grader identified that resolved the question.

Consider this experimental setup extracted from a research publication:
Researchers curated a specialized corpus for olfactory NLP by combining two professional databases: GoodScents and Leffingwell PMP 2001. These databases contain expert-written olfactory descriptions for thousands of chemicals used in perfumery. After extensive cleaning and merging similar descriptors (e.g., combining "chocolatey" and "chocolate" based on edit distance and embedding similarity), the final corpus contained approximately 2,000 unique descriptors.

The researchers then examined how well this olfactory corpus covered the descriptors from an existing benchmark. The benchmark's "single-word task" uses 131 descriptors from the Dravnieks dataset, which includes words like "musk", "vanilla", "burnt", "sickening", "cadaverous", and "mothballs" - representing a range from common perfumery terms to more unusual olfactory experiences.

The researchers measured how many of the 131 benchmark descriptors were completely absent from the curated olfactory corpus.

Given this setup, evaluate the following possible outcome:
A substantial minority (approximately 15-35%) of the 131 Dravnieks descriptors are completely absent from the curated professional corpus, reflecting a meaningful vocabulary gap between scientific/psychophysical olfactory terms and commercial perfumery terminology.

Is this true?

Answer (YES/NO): YES